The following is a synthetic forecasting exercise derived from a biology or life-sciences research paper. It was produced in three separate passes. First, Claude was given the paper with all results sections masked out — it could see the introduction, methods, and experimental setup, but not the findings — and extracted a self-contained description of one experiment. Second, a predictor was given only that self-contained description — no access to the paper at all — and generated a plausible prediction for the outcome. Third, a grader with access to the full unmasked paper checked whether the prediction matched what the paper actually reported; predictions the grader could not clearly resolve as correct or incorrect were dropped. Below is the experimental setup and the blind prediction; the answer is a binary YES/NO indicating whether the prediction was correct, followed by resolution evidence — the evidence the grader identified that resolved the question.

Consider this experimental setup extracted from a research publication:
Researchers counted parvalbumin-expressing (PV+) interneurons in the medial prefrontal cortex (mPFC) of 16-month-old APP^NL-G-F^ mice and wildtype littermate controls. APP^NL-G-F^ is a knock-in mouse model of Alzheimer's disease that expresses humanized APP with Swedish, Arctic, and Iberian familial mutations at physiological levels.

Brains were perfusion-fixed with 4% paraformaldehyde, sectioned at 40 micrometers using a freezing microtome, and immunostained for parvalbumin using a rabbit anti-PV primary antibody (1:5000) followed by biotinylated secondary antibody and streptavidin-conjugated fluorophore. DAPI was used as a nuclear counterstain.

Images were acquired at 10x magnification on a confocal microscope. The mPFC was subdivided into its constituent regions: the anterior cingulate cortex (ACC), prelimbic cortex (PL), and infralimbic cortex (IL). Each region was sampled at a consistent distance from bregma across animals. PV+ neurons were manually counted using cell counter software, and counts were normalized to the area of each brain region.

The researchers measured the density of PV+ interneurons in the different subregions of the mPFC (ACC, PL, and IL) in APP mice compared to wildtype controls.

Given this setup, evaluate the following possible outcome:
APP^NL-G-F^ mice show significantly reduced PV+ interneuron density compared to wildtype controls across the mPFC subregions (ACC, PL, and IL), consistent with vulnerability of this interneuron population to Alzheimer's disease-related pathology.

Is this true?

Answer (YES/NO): NO